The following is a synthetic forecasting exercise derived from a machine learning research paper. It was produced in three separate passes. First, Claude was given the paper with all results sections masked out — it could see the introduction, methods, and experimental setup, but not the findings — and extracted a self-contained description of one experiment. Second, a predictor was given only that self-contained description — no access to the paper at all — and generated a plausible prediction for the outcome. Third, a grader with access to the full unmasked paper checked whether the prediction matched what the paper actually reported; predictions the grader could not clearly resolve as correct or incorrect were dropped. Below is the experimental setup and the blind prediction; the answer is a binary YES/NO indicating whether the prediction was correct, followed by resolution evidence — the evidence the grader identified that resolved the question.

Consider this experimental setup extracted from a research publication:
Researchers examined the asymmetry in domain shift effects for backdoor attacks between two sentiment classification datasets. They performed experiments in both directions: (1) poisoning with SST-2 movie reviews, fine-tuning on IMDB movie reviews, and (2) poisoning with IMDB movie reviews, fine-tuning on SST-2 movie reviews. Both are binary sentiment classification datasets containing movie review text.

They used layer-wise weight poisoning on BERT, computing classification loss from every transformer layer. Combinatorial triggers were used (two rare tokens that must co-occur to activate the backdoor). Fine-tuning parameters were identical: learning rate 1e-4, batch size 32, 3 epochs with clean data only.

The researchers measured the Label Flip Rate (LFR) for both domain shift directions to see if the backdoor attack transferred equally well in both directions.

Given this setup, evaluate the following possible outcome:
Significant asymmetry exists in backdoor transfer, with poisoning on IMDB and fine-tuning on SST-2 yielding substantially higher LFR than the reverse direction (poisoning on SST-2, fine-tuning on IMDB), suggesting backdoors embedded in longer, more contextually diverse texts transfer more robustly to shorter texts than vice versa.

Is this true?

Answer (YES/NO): YES